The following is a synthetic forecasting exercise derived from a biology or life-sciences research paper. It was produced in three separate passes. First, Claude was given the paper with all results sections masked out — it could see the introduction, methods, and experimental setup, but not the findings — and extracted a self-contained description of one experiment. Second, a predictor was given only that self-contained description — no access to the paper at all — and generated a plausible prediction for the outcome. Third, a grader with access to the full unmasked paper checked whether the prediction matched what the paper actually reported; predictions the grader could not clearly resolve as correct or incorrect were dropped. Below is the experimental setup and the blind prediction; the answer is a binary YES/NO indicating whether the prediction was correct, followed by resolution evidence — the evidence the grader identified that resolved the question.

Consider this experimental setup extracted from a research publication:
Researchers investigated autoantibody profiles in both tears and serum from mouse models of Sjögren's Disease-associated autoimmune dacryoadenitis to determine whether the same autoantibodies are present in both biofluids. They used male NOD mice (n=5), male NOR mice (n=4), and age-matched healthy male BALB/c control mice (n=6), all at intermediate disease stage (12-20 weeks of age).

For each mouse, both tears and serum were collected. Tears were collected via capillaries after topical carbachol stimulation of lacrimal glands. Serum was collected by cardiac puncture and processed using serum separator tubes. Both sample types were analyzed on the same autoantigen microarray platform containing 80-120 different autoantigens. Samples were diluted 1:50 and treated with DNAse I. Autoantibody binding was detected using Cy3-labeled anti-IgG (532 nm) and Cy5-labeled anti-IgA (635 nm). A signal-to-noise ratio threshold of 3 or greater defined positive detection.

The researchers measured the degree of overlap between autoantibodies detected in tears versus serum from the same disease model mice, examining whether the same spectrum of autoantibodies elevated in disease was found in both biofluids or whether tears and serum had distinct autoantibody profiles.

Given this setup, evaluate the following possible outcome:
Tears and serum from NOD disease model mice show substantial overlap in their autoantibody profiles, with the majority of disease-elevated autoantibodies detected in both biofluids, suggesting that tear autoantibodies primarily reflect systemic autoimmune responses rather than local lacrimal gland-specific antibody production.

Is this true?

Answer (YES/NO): NO